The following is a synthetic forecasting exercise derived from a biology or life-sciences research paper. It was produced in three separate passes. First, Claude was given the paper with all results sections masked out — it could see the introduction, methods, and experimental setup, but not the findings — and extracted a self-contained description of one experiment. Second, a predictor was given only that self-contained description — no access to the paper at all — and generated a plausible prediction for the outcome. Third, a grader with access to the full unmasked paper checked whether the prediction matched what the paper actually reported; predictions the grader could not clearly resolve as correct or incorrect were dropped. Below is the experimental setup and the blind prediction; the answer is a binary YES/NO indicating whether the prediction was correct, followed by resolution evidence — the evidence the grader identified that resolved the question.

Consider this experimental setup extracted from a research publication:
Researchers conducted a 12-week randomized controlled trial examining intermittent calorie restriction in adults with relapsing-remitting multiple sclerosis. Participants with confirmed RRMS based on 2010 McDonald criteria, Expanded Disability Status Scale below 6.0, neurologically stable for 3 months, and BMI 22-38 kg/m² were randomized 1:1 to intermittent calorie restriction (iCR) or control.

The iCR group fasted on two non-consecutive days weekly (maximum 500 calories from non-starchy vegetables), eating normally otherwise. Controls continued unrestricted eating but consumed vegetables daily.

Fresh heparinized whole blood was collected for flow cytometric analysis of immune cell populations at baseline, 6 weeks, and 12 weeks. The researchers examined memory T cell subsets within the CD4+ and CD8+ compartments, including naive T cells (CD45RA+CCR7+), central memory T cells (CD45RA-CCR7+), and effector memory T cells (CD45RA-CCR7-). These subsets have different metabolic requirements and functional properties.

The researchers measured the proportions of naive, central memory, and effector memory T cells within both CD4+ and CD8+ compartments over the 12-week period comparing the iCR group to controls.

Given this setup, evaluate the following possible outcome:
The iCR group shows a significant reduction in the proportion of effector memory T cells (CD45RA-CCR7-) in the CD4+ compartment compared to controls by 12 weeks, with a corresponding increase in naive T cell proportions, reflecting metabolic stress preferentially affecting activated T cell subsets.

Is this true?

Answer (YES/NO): YES